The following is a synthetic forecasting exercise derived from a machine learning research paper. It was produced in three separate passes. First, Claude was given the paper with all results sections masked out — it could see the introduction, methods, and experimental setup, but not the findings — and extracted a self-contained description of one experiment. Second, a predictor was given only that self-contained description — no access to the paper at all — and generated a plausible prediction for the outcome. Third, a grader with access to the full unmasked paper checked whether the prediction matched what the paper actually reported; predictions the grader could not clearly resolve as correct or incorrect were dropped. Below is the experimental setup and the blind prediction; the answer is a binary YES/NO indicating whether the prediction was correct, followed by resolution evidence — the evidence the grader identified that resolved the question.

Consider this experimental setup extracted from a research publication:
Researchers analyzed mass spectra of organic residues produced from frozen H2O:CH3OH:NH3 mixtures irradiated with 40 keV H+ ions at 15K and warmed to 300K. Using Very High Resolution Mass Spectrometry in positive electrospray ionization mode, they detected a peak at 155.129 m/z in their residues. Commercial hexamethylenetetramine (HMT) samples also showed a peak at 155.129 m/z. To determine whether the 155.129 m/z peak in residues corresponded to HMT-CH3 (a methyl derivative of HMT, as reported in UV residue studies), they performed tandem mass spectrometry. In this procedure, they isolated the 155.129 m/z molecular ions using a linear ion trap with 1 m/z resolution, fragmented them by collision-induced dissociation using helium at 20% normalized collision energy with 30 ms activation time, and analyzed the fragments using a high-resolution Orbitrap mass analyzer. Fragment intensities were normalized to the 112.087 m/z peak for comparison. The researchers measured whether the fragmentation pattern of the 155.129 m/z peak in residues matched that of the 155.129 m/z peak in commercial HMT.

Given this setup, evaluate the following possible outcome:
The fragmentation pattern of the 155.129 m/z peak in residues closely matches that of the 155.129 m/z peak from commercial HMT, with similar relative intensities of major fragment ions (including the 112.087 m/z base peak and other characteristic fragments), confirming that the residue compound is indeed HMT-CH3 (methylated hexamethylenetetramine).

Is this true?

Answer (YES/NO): YES